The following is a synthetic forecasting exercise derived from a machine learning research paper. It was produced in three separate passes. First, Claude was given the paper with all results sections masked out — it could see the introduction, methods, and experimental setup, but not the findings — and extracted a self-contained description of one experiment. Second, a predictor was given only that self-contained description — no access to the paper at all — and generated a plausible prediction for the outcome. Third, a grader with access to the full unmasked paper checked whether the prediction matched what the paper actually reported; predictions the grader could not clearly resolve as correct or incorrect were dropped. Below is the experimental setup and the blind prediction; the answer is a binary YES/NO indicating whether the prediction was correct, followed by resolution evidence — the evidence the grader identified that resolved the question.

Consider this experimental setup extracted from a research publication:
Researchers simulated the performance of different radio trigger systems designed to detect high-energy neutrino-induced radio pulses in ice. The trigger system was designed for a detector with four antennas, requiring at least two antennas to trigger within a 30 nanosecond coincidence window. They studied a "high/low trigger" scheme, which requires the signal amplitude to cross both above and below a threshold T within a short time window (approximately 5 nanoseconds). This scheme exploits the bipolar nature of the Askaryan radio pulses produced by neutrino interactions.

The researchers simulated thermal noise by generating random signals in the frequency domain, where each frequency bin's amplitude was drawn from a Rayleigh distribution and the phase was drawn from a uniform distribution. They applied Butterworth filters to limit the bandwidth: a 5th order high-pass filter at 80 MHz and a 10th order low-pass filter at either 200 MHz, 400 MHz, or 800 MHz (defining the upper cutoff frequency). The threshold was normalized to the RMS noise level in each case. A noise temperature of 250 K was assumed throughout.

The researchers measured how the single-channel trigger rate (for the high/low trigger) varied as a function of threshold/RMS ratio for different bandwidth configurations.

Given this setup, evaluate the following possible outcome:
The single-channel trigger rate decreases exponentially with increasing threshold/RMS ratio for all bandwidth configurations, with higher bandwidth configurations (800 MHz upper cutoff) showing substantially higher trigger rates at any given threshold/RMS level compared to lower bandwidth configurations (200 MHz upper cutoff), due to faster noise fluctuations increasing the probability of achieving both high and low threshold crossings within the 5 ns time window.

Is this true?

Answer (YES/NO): NO